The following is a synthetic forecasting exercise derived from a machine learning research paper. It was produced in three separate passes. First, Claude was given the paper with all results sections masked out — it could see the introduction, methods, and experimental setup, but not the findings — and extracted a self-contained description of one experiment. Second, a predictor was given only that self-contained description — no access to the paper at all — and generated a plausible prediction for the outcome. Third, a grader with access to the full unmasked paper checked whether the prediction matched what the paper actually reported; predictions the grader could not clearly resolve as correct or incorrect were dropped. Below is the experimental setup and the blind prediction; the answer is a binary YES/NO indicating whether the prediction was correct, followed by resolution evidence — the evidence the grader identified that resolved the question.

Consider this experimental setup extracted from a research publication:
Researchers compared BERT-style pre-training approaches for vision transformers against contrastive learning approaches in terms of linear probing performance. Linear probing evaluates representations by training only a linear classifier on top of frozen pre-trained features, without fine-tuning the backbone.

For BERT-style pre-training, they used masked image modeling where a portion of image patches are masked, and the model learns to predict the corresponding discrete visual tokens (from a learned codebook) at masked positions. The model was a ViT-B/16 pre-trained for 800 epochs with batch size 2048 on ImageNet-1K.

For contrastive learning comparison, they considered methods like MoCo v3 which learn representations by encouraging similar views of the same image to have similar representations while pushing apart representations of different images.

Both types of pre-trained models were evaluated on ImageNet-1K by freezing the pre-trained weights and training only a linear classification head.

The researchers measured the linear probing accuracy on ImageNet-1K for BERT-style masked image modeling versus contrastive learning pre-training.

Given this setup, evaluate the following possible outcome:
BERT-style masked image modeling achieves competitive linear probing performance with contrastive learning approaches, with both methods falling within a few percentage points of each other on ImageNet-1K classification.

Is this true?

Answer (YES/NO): NO